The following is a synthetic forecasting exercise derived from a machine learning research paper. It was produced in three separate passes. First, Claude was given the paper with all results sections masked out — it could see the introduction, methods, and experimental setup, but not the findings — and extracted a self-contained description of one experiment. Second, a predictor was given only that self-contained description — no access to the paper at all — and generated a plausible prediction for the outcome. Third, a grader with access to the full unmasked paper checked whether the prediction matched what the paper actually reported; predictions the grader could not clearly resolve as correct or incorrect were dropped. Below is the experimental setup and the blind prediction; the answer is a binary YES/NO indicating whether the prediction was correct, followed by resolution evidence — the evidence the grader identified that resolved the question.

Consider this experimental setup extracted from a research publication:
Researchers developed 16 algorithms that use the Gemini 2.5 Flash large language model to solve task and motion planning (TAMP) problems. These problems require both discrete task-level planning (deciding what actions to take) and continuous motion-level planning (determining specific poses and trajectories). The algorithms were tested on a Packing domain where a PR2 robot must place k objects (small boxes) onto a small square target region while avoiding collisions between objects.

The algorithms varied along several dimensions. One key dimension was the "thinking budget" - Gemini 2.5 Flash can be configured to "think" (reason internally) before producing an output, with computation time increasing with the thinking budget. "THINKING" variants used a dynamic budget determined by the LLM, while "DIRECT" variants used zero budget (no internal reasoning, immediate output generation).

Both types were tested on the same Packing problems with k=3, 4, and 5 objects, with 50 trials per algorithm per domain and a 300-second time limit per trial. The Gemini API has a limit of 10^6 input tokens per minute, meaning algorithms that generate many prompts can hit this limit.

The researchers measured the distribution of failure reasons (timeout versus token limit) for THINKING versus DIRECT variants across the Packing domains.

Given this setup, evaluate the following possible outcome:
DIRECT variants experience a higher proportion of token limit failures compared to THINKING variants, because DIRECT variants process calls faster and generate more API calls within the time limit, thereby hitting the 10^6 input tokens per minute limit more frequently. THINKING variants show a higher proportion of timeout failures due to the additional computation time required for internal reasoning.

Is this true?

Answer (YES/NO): YES